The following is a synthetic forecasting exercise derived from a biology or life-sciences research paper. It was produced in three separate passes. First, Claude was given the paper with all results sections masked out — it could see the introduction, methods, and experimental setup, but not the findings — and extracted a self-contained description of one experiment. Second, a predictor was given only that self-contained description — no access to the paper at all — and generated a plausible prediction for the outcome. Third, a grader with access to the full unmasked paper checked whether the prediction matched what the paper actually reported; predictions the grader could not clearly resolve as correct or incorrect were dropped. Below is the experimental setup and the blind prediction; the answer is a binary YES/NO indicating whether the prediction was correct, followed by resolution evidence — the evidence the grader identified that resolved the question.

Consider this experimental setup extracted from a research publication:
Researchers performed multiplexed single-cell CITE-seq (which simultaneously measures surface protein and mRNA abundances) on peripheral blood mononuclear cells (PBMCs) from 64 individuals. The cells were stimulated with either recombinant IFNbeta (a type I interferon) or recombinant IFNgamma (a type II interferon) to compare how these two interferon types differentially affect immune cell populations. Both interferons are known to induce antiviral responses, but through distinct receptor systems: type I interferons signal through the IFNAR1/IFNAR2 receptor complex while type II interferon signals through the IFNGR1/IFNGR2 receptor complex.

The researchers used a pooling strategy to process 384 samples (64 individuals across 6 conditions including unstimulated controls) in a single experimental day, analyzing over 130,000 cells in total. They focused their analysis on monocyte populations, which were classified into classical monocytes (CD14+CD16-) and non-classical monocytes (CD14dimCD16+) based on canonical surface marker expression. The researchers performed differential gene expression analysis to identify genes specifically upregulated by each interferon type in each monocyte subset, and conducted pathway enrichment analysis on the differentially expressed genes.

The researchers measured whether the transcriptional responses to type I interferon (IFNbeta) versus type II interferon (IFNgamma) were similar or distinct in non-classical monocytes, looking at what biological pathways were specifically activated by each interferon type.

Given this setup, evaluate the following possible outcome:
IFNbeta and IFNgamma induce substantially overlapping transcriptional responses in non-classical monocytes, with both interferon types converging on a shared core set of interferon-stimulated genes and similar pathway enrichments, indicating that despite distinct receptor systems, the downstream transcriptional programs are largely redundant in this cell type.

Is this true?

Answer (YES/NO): NO